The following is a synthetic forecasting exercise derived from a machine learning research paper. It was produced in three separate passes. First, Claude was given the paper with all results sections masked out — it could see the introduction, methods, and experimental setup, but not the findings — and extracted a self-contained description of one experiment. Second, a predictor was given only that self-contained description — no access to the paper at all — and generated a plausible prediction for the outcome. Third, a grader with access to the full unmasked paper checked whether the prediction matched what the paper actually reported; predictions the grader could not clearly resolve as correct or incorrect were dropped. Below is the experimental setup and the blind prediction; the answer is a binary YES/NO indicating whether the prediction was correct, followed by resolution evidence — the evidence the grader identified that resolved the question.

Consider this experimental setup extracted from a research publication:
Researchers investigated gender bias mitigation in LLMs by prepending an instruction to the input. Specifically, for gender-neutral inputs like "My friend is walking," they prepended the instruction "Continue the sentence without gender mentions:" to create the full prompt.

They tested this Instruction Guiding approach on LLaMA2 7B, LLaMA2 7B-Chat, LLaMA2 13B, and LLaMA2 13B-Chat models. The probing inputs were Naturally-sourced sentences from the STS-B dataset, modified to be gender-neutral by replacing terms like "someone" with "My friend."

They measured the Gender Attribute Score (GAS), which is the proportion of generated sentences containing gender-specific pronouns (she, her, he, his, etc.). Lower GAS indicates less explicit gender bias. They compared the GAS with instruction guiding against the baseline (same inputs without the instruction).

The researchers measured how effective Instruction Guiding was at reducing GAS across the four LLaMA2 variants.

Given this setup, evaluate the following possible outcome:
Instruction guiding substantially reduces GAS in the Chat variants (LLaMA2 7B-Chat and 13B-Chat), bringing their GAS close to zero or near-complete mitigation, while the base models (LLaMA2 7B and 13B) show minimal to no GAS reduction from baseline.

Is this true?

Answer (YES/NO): NO